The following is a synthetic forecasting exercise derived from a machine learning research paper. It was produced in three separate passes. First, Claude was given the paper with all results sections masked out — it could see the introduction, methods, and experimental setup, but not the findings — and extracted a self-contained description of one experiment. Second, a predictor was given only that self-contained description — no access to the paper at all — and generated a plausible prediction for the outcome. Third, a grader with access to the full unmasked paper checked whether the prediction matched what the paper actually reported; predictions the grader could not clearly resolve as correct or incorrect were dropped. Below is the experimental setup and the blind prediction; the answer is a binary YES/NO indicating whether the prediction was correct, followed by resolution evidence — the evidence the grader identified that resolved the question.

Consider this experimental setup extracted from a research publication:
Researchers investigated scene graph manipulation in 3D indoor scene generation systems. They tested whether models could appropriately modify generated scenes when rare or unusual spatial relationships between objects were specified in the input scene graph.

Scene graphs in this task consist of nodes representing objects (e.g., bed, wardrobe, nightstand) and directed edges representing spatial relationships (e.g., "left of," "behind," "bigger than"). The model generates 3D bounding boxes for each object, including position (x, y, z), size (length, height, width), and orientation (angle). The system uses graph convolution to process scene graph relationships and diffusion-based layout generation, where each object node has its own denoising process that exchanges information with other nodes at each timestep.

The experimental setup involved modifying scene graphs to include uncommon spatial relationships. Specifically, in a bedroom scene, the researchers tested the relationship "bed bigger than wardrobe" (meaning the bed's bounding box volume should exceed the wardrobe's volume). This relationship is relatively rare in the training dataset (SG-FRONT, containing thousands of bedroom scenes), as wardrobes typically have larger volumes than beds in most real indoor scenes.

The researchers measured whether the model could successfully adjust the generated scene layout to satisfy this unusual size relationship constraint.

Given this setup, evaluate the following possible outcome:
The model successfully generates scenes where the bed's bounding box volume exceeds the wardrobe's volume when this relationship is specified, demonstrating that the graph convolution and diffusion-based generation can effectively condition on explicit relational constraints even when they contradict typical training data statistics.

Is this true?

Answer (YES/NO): YES